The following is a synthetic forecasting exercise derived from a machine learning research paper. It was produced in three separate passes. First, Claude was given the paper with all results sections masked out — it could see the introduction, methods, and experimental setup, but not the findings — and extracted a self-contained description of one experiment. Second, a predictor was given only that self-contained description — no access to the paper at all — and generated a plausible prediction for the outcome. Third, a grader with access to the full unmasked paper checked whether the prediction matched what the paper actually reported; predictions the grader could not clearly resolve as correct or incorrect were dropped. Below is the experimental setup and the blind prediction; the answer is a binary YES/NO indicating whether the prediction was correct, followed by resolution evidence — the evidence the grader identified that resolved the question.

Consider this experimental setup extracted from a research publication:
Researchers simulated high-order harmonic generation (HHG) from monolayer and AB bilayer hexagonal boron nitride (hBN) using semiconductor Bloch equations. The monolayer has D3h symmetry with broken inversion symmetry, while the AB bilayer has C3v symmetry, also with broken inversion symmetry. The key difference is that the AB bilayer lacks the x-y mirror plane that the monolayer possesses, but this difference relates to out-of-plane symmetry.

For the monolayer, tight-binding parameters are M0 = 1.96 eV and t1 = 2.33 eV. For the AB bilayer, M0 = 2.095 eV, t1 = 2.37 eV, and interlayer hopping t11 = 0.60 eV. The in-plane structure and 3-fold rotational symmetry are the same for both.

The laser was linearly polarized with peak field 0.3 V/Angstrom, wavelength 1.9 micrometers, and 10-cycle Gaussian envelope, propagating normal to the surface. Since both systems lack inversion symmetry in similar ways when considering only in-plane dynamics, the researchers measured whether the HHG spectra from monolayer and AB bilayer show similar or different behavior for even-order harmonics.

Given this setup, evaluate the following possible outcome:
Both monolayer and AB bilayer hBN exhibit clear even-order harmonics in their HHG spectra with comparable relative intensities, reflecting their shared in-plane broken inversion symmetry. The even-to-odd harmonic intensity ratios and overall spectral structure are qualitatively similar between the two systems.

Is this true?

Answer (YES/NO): NO